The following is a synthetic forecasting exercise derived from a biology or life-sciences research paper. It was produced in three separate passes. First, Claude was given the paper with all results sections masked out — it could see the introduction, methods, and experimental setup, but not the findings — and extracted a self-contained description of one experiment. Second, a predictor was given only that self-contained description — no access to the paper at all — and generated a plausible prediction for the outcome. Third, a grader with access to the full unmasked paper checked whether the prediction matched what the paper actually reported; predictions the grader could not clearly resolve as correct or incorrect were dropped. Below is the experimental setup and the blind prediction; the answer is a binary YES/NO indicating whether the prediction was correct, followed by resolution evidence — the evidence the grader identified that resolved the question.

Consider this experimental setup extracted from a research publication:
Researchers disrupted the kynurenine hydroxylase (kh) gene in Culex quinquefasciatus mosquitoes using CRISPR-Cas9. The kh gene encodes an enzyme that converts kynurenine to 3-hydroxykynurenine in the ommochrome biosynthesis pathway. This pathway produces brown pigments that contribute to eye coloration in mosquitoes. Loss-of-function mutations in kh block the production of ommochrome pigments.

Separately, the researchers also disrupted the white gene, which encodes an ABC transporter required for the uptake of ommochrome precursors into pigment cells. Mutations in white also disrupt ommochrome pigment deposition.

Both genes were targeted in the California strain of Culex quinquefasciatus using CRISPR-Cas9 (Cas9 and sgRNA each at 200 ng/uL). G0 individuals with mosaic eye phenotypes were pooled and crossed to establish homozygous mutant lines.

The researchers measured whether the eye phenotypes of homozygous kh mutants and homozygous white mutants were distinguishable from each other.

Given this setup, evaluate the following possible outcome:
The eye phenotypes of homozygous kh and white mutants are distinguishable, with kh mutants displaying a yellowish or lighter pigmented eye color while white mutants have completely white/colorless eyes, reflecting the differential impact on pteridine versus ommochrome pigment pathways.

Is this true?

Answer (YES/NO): NO